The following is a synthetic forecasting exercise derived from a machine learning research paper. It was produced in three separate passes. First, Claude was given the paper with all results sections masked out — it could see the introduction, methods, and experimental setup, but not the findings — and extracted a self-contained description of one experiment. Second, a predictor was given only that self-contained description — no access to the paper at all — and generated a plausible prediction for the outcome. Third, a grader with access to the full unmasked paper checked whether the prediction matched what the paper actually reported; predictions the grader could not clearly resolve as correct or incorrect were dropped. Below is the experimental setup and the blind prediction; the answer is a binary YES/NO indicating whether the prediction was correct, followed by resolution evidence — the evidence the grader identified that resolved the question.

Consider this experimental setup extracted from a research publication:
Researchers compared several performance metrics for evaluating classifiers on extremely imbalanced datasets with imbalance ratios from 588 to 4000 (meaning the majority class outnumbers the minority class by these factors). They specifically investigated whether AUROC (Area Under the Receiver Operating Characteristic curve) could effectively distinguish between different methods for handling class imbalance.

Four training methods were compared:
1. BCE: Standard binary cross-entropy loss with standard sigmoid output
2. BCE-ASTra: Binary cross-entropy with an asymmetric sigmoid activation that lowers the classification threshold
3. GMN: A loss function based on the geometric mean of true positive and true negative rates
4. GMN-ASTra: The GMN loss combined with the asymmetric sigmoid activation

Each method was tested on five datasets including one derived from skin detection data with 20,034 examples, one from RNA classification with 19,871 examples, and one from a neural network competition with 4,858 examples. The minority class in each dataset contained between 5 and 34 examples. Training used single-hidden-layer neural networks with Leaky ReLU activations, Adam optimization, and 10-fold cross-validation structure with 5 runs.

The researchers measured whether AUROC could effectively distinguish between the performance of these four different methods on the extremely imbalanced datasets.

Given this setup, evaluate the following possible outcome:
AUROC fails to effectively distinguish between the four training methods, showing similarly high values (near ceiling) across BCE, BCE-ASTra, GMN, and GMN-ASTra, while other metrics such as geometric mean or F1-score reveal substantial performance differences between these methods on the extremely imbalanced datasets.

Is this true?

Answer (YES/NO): NO